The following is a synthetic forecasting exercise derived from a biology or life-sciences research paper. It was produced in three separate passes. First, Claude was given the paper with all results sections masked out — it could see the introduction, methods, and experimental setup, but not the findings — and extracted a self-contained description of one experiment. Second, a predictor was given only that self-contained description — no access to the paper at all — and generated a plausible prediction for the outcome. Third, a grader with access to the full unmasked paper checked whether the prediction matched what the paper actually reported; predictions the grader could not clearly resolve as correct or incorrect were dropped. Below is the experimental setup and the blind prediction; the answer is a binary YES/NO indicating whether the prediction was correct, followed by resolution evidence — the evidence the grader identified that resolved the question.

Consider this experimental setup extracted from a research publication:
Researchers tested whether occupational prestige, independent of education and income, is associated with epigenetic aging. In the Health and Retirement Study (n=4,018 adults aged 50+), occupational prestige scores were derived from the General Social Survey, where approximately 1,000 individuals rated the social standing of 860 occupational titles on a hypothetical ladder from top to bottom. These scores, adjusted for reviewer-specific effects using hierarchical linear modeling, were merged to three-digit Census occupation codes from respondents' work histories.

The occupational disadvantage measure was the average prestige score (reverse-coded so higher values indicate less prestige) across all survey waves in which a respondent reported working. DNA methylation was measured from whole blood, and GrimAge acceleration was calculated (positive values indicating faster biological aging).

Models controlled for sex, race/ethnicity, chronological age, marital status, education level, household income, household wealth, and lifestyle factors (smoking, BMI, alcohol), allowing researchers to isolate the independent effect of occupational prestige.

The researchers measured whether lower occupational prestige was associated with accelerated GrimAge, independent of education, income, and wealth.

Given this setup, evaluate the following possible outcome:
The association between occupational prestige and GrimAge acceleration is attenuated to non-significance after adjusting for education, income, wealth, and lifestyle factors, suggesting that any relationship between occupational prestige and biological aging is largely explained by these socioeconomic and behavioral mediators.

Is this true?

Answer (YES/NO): YES